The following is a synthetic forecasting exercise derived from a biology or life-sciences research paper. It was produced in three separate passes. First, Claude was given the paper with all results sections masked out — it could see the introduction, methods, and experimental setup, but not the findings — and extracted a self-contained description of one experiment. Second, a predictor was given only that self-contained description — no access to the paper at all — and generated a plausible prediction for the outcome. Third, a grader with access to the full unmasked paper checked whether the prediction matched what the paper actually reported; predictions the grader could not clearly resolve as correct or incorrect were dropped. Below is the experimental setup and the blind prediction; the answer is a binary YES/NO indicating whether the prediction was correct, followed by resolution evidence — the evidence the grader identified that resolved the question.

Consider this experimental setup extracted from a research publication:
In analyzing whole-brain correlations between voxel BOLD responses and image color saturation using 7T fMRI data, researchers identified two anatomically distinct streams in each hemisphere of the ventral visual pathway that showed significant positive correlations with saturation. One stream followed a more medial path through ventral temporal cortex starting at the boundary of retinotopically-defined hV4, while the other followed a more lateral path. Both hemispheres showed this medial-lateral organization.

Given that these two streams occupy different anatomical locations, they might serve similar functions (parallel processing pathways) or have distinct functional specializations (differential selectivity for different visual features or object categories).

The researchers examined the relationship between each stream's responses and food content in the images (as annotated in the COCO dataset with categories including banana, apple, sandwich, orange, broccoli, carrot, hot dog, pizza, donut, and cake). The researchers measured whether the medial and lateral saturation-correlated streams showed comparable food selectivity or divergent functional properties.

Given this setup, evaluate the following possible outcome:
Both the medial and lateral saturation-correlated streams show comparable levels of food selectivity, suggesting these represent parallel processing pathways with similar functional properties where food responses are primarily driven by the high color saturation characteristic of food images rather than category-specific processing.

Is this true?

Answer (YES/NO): NO